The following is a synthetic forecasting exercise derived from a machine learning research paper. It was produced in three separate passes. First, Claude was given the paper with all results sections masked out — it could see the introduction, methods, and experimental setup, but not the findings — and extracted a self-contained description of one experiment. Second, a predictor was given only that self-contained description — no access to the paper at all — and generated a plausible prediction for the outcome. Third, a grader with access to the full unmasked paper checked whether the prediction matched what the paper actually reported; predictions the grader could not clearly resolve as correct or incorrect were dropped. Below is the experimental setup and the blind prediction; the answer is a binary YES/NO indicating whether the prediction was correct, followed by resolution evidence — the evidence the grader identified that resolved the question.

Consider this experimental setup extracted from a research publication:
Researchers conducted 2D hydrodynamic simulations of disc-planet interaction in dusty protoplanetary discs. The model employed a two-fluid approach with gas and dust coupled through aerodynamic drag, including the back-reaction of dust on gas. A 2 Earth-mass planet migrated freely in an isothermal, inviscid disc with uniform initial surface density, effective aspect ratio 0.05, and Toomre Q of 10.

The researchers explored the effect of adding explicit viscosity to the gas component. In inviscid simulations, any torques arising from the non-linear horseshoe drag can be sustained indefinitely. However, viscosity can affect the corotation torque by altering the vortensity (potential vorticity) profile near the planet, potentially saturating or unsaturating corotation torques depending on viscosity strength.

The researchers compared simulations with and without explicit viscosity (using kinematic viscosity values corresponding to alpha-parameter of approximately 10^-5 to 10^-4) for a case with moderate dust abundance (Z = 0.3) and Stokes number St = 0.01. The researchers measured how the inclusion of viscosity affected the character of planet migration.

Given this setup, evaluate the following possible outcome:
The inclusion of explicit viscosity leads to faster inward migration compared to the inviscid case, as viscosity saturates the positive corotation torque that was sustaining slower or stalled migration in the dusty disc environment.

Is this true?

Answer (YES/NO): NO